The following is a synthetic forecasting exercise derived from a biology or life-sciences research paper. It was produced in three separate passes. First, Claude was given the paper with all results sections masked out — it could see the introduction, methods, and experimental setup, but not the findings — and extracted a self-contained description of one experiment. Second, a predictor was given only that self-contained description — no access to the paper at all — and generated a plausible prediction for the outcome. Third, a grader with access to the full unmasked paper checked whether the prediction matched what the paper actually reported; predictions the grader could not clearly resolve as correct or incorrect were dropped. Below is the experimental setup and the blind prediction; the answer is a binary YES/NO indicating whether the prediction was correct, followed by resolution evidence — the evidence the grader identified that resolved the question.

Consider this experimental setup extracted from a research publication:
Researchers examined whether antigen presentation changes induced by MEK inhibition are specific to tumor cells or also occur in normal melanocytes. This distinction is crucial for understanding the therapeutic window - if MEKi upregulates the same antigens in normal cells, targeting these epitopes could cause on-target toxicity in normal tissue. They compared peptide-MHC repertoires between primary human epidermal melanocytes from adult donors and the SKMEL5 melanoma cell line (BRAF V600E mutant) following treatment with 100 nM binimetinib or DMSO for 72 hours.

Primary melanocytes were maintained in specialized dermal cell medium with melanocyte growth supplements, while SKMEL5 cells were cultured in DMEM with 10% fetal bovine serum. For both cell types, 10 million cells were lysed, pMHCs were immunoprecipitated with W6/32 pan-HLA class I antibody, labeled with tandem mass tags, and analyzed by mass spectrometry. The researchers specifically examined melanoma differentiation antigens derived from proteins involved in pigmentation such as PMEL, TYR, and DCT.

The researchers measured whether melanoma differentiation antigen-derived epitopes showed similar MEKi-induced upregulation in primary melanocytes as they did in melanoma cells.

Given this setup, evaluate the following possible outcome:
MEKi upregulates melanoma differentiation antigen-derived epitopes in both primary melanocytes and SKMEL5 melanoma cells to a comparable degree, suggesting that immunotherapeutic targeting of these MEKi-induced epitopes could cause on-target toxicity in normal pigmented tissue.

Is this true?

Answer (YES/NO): NO